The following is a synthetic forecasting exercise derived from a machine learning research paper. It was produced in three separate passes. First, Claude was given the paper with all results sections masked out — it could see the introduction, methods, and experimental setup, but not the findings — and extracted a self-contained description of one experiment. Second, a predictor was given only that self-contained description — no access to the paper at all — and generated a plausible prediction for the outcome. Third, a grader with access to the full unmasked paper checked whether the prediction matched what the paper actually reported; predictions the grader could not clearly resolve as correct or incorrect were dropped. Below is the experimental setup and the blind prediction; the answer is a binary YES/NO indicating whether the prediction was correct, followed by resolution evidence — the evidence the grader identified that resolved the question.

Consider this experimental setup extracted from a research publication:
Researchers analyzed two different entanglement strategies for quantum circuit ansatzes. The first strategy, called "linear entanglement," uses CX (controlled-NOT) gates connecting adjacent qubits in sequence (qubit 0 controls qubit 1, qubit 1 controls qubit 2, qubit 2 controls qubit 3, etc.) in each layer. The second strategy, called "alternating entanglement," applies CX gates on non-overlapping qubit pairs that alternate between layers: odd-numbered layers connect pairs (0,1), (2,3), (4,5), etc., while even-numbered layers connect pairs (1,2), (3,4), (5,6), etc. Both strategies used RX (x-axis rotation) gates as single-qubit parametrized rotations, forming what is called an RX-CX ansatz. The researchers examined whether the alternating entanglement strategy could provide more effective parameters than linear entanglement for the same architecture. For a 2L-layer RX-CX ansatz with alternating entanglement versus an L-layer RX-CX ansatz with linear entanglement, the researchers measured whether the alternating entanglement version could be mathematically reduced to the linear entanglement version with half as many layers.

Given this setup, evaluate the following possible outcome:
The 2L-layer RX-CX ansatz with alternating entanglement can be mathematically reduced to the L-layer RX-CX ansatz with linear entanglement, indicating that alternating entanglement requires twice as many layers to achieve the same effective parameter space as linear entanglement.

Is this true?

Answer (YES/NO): YES